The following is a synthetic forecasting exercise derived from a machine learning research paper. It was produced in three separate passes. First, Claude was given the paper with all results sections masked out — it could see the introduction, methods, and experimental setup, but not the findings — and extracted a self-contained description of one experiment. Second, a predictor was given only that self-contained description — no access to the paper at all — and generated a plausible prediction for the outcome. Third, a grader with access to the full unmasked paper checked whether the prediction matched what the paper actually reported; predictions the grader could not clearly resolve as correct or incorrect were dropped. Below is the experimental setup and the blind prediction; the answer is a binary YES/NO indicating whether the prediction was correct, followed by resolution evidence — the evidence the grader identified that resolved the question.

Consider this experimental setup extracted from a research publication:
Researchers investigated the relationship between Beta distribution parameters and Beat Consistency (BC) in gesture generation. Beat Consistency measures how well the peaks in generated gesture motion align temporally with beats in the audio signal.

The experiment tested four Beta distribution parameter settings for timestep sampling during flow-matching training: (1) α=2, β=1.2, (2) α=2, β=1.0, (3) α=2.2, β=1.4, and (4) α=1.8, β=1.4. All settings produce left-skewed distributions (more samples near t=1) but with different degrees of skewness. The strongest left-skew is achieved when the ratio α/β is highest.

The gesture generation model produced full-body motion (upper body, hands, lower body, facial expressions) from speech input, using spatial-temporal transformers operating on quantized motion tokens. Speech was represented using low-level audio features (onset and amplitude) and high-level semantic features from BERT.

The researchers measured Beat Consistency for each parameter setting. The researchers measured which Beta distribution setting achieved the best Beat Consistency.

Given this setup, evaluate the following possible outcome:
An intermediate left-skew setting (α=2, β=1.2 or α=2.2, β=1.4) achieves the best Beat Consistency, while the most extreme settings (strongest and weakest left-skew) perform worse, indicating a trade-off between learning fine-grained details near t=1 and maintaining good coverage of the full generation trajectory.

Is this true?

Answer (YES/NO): NO